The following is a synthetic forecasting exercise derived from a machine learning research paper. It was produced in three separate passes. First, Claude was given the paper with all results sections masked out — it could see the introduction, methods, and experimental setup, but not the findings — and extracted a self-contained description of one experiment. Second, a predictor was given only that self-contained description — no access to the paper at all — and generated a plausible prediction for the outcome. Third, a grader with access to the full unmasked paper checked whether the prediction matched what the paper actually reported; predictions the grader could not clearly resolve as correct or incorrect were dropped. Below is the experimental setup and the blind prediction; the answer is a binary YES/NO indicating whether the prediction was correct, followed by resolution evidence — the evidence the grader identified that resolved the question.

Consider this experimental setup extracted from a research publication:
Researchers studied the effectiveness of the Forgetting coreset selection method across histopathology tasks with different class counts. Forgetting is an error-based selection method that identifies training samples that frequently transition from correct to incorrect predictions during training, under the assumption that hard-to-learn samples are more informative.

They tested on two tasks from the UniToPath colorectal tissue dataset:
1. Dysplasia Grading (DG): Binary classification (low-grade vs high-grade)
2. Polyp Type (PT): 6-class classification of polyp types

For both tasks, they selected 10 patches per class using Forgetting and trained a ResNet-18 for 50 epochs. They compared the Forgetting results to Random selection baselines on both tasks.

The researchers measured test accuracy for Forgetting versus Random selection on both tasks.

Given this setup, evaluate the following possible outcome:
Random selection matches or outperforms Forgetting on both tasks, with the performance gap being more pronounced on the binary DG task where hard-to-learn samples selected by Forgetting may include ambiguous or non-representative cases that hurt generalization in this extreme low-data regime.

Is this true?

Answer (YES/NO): NO